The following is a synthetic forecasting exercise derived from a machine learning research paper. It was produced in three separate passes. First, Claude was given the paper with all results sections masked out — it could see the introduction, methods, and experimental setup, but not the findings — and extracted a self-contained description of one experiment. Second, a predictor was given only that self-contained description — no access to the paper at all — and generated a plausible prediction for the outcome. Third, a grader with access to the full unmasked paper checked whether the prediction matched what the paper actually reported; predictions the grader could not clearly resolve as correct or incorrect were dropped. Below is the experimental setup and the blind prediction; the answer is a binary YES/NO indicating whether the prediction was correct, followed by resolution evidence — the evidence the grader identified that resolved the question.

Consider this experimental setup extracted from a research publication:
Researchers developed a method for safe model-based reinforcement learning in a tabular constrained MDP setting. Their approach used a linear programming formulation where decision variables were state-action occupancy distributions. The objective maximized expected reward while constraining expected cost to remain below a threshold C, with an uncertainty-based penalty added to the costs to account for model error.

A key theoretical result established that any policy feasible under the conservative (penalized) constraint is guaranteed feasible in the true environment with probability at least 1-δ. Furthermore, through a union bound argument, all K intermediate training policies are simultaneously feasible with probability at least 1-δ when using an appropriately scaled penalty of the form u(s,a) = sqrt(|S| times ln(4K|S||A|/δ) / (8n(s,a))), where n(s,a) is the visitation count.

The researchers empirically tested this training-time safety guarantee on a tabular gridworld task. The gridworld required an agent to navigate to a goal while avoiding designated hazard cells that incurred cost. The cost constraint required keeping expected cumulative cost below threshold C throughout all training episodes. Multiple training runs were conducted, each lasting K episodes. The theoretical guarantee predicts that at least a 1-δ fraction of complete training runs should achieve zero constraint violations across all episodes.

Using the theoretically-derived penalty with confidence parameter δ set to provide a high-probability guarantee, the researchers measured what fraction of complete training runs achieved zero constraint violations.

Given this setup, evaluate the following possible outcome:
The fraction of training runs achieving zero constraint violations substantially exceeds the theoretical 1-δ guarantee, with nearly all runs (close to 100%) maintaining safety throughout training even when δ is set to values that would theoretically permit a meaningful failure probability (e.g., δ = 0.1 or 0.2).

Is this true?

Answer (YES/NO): YES